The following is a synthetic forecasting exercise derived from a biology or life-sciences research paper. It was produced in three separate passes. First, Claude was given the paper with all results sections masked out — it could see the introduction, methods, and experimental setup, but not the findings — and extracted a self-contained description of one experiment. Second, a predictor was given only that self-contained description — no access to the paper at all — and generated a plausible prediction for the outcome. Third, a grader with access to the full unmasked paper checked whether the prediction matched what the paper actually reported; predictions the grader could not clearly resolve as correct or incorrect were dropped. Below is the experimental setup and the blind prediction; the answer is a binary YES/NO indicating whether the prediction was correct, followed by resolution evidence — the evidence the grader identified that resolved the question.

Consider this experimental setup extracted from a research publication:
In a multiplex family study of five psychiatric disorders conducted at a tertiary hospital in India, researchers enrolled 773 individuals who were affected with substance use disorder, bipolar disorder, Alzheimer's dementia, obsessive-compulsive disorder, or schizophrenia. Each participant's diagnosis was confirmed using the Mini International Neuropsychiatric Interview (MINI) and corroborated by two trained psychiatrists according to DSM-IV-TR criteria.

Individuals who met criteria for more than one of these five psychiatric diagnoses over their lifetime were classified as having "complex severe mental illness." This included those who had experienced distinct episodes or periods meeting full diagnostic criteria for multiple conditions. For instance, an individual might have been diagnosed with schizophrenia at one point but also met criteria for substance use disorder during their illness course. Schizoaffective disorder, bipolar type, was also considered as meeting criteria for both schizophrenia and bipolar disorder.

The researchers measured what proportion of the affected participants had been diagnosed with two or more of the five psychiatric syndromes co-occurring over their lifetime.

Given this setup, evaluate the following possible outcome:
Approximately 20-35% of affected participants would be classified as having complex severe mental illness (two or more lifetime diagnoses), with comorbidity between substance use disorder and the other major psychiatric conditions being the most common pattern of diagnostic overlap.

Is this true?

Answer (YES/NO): NO